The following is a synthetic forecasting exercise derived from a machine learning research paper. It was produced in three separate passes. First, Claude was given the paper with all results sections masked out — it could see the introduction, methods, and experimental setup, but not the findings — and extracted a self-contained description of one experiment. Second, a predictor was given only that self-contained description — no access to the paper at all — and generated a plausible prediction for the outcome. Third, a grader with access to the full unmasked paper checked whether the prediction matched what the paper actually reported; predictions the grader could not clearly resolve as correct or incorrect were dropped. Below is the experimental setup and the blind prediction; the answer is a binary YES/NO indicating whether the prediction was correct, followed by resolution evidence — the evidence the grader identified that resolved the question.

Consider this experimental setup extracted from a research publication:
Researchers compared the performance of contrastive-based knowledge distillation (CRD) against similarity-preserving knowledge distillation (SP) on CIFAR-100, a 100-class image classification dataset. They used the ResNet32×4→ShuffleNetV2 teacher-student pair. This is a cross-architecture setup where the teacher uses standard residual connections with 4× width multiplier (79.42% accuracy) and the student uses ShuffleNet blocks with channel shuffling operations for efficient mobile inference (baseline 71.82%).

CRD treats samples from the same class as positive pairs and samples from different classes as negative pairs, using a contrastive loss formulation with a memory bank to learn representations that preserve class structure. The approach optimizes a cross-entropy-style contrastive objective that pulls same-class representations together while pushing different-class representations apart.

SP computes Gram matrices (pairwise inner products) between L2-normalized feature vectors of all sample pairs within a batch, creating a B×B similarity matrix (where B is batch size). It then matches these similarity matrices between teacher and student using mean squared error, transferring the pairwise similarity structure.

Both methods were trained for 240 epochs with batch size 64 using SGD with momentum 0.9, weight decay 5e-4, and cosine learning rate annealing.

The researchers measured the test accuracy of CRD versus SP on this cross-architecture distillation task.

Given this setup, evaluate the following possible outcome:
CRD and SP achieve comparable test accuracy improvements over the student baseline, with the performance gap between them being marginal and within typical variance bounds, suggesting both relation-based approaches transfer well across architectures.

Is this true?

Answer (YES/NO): NO